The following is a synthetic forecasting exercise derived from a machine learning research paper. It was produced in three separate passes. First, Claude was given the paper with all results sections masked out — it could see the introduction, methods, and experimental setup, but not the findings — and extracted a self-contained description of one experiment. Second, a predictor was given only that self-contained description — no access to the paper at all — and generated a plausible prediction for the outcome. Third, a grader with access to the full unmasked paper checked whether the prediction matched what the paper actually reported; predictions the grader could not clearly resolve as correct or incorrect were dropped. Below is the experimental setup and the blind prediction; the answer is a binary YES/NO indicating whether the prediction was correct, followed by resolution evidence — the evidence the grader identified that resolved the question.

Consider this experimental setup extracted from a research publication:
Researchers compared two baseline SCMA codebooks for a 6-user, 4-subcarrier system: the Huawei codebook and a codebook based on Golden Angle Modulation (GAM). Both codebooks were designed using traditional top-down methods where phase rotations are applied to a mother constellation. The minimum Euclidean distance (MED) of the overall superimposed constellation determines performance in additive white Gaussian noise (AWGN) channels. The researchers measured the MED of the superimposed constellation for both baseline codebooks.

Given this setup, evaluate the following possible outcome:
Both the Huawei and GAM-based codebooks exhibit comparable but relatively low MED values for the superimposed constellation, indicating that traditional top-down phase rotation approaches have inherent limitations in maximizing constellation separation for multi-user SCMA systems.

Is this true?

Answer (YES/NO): YES